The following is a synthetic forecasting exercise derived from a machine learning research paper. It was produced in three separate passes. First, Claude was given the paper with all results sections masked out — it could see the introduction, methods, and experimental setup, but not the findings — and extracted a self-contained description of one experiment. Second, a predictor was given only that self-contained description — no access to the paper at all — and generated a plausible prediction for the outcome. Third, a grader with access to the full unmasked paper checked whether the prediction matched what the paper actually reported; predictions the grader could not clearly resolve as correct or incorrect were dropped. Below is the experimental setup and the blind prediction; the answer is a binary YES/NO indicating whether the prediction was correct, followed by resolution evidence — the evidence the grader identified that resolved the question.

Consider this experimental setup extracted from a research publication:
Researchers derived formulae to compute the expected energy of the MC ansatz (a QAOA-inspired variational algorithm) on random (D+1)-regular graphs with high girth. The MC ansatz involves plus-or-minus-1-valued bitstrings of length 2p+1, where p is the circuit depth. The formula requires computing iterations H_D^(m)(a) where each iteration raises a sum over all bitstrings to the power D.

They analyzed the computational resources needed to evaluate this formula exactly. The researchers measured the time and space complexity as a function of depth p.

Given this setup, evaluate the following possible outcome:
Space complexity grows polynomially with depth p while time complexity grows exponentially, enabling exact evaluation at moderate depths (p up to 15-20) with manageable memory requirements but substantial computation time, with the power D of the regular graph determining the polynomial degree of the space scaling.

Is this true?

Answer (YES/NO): NO